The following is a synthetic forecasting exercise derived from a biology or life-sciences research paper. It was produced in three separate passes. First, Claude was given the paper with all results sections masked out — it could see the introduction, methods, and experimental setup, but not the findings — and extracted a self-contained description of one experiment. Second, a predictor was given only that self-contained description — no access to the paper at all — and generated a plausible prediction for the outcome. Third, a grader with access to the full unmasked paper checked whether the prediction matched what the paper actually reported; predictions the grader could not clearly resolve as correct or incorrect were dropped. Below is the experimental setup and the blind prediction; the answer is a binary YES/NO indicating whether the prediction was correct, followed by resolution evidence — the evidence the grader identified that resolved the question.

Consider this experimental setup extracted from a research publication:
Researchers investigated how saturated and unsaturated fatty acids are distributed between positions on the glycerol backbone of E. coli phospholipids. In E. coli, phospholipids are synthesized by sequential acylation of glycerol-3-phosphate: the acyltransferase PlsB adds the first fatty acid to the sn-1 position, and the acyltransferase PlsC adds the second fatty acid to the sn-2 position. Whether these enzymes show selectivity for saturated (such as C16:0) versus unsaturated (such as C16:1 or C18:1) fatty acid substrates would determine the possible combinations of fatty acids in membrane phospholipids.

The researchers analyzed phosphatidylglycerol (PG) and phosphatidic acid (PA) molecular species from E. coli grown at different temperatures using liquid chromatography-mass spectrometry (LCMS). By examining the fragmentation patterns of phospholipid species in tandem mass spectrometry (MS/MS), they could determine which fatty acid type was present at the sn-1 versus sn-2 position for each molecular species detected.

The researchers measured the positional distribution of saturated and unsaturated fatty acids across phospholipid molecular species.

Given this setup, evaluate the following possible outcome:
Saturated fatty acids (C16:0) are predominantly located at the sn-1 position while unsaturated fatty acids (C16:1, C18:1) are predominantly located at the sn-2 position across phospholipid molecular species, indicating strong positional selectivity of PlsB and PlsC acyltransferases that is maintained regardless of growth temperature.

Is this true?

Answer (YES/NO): NO